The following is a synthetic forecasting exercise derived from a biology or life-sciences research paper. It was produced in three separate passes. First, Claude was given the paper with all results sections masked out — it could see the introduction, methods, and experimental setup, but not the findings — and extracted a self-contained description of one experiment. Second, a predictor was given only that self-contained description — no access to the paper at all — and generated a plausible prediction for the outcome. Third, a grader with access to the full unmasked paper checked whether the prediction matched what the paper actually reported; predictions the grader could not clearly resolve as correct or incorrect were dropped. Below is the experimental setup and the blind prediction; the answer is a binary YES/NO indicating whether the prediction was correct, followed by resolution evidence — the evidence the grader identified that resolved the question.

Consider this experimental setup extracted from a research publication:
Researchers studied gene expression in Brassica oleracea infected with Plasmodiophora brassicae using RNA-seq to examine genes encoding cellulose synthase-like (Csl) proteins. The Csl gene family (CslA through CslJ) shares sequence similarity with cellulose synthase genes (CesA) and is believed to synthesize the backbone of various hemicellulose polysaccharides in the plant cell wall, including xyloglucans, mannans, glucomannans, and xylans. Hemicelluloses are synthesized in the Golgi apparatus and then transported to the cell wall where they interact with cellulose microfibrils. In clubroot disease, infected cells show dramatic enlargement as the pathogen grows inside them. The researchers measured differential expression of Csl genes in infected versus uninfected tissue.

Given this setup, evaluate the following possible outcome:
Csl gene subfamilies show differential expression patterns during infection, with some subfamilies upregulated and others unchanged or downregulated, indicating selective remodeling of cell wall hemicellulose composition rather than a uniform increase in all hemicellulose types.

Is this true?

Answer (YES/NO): YES